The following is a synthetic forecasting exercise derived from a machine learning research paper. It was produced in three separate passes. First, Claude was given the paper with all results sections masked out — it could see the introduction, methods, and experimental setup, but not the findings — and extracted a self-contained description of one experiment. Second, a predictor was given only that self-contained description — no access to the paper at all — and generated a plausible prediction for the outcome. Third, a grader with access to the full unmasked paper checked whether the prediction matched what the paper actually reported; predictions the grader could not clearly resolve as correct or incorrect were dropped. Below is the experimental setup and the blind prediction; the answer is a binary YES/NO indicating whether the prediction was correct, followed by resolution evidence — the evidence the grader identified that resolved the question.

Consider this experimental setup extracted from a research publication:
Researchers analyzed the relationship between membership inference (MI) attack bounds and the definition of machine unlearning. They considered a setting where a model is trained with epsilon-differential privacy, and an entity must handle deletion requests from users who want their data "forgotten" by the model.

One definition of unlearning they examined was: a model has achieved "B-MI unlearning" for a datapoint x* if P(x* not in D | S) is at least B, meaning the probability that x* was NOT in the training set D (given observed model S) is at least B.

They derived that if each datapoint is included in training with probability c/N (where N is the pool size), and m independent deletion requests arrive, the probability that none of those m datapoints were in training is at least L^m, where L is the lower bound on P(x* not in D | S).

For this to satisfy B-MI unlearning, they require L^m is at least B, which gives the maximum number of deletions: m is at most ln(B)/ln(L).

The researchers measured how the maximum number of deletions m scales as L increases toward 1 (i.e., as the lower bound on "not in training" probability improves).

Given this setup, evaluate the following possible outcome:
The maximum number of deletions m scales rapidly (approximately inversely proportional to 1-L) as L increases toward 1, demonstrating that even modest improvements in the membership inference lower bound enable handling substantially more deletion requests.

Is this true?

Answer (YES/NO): YES